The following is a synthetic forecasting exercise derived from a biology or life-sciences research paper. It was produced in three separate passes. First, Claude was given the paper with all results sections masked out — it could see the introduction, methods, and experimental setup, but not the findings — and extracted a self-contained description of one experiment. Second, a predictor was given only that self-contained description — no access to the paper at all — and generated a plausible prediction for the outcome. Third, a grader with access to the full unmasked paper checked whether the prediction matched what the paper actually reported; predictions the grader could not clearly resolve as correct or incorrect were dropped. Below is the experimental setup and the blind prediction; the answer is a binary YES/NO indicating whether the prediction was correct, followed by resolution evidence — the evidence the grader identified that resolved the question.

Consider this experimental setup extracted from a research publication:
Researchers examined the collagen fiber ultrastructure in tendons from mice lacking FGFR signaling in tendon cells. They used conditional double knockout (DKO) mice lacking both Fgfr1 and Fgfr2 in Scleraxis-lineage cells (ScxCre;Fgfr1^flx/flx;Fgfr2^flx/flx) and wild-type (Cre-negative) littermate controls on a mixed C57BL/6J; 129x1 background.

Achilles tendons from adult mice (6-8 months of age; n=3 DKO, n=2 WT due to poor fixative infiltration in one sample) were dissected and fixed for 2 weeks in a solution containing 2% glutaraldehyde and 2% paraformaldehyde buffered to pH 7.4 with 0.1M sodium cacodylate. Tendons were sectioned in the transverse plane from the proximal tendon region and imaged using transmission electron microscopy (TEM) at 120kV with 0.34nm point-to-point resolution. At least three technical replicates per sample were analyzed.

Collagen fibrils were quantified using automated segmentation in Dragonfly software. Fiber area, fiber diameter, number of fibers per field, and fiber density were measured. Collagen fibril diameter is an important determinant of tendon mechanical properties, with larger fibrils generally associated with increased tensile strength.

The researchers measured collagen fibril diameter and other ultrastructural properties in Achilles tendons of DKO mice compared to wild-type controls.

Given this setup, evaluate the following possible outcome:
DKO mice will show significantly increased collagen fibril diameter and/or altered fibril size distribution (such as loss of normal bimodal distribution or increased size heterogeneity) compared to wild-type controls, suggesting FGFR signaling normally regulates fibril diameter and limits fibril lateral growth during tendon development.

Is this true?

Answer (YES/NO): YES